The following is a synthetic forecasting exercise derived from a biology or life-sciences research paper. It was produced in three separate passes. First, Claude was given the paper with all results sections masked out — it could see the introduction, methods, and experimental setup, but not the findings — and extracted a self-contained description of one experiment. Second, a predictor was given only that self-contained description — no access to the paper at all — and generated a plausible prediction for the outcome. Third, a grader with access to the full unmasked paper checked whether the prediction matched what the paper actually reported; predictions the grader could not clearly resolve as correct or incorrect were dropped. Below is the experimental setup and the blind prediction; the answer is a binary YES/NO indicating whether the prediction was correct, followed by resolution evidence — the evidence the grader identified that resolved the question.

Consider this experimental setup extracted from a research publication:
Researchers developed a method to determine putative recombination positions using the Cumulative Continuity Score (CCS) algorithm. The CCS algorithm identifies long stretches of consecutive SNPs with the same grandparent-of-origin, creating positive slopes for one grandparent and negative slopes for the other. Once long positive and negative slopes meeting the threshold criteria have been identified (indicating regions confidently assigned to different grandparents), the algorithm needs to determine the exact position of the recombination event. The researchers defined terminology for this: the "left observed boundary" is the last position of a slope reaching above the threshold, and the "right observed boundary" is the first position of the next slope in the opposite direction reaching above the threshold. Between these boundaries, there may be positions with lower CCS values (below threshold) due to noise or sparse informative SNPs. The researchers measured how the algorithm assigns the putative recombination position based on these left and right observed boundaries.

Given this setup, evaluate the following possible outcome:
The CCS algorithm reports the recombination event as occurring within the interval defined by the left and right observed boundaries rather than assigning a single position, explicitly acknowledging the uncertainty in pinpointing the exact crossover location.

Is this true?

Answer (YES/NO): NO